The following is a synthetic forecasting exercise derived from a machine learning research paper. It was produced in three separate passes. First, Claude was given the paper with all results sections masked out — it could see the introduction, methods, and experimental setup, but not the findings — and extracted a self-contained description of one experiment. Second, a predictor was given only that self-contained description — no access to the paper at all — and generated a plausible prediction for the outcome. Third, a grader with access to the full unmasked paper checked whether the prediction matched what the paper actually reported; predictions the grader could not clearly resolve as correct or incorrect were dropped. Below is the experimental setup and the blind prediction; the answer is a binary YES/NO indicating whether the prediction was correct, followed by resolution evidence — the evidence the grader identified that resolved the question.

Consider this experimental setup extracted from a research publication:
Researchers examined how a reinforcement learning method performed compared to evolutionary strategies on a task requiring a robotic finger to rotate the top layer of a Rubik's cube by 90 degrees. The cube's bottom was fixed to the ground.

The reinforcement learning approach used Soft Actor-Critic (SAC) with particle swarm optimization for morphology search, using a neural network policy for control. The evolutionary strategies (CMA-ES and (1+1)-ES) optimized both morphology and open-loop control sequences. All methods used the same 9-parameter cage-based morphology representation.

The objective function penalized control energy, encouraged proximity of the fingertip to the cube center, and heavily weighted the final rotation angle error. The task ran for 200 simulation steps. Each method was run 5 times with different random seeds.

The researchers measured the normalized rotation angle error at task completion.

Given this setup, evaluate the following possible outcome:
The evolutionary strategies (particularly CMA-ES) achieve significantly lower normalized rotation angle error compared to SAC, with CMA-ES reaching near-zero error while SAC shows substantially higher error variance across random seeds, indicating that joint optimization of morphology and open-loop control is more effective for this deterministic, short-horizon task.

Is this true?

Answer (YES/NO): NO